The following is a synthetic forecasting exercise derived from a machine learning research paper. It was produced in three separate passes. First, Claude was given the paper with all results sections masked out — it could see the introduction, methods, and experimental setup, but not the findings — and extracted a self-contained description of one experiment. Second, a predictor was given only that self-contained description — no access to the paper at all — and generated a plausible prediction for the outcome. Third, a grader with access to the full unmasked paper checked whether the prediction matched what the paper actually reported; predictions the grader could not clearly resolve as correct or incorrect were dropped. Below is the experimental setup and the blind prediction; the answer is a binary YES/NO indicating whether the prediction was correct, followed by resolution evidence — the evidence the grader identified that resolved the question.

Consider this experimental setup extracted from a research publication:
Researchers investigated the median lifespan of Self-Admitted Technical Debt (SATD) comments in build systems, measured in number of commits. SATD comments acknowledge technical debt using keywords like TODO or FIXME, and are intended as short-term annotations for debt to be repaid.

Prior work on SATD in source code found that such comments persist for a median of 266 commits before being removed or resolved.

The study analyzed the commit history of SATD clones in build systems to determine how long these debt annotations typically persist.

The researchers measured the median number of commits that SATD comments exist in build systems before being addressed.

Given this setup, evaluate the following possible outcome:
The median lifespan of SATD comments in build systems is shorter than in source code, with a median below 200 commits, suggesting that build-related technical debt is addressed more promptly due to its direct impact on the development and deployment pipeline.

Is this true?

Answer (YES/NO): NO